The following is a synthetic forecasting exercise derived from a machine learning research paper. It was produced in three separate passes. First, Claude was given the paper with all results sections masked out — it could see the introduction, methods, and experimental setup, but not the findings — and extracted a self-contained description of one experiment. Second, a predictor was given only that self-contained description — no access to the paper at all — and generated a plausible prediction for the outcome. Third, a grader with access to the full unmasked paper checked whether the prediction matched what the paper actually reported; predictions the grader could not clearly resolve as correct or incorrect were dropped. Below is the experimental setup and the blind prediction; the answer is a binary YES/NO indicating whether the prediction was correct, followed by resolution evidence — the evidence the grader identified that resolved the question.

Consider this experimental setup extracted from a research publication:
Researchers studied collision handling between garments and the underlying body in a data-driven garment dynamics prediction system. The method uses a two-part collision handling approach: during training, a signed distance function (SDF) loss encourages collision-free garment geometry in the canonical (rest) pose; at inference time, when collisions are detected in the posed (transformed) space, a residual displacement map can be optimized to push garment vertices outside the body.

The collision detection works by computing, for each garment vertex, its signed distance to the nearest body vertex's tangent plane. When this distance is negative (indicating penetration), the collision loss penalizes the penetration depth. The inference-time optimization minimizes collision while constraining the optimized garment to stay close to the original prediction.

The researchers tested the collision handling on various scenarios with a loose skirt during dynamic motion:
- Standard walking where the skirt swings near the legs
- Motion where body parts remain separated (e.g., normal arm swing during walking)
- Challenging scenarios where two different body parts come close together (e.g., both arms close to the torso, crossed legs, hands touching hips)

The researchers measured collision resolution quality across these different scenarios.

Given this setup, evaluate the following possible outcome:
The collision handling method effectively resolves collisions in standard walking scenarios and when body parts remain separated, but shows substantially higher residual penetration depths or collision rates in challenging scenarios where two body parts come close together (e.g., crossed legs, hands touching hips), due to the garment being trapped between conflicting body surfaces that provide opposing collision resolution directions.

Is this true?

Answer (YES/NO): YES